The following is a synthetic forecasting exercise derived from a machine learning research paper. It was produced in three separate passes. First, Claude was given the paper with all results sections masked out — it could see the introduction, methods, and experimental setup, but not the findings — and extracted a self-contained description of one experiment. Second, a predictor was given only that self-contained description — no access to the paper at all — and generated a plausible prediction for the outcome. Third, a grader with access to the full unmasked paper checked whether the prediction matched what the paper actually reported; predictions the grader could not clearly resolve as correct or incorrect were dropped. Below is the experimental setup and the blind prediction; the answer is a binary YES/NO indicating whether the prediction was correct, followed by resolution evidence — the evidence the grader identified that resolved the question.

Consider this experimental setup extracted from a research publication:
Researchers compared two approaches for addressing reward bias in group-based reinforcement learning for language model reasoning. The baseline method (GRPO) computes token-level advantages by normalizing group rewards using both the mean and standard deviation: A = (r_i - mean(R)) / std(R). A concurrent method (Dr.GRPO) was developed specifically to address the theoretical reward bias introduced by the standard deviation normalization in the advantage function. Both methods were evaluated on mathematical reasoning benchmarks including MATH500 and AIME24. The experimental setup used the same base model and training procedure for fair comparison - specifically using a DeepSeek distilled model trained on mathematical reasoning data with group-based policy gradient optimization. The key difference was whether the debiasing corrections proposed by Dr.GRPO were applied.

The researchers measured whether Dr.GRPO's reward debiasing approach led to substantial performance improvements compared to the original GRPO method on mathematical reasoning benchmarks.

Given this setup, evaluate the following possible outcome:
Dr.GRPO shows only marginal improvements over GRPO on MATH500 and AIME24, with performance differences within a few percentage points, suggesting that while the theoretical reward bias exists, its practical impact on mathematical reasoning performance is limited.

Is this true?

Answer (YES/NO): YES